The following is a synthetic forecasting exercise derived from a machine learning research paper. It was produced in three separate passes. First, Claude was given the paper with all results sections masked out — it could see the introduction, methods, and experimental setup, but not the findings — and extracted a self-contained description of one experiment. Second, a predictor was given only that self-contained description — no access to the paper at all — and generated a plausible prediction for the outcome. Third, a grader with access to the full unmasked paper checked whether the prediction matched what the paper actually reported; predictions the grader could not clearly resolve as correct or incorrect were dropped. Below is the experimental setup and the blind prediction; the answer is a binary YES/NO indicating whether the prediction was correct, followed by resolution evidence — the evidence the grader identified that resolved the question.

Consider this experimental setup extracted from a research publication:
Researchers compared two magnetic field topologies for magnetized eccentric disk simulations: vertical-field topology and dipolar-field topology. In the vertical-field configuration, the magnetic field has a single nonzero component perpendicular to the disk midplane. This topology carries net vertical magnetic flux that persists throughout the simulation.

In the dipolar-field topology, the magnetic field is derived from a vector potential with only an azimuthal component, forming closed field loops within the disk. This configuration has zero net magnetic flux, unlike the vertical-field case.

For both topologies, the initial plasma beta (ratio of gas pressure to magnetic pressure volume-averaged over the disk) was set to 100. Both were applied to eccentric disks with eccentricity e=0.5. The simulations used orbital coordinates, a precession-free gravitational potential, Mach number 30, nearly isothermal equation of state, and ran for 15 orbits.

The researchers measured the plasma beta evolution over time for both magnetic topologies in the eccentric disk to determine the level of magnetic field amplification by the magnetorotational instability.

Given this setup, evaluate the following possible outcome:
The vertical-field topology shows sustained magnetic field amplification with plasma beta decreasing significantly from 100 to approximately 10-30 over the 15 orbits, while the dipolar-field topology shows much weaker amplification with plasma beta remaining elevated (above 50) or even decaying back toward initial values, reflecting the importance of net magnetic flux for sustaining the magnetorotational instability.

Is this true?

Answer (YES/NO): YES